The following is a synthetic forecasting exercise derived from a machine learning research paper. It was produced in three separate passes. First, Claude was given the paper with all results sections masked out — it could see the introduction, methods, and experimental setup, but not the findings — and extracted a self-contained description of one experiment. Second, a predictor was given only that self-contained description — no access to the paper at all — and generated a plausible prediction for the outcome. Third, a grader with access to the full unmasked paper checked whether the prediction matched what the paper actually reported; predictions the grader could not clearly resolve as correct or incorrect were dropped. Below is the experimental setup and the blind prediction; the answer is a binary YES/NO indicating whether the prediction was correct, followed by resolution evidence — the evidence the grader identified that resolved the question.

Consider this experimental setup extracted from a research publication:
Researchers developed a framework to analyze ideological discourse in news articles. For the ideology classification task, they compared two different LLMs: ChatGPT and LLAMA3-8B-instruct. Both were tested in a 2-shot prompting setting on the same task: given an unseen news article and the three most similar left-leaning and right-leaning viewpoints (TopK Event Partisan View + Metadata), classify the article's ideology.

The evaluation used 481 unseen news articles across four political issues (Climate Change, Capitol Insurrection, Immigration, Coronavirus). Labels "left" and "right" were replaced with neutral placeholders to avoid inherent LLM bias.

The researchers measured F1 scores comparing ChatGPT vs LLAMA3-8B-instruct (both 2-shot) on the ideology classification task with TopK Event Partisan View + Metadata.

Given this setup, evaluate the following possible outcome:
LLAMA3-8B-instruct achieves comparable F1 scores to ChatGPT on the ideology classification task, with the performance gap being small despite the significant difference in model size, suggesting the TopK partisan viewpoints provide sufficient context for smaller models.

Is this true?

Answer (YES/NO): YES